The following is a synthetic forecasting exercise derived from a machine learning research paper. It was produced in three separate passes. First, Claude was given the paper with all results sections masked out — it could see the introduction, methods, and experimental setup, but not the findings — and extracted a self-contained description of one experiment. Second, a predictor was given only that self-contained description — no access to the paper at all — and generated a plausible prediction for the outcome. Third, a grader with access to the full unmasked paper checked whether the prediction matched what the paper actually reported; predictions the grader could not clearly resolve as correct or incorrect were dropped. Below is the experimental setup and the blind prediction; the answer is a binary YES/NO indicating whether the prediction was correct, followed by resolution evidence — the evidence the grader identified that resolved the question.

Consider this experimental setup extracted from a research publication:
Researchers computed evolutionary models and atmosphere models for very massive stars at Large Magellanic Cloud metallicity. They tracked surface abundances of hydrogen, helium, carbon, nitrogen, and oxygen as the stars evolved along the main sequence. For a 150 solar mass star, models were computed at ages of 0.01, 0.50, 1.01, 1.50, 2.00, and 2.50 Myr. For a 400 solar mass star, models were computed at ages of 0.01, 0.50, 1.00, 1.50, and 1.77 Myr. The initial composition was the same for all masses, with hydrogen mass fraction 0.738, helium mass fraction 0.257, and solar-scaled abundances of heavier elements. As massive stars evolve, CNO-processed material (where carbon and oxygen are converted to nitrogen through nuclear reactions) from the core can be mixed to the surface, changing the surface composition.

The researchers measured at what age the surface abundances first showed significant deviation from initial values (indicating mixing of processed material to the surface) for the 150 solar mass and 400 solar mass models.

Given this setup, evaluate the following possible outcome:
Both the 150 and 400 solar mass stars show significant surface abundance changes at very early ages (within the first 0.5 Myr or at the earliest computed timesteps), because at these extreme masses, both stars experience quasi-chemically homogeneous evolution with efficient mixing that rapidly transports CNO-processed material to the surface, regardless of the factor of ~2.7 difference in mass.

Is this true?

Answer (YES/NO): NO